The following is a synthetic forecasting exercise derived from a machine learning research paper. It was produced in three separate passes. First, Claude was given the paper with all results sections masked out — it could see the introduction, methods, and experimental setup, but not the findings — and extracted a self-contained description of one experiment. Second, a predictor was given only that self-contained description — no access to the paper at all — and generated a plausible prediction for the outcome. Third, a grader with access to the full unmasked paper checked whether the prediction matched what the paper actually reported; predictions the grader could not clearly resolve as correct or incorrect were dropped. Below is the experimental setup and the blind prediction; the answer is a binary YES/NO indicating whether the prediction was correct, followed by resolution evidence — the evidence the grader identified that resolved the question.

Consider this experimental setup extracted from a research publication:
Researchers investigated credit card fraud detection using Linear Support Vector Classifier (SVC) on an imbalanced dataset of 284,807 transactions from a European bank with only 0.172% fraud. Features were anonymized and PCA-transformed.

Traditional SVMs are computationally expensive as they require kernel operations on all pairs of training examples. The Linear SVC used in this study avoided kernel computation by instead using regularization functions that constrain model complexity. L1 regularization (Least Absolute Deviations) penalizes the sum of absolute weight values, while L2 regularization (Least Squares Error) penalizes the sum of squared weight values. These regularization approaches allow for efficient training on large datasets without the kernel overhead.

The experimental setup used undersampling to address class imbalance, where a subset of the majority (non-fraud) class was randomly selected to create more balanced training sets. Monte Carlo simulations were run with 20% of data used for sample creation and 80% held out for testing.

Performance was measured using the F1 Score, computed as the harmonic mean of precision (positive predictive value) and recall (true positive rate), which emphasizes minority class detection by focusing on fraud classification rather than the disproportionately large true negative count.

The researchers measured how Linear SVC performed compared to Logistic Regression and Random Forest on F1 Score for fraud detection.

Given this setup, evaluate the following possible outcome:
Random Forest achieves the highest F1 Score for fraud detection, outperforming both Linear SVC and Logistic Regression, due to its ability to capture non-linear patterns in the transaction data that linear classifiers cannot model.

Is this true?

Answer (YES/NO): YES